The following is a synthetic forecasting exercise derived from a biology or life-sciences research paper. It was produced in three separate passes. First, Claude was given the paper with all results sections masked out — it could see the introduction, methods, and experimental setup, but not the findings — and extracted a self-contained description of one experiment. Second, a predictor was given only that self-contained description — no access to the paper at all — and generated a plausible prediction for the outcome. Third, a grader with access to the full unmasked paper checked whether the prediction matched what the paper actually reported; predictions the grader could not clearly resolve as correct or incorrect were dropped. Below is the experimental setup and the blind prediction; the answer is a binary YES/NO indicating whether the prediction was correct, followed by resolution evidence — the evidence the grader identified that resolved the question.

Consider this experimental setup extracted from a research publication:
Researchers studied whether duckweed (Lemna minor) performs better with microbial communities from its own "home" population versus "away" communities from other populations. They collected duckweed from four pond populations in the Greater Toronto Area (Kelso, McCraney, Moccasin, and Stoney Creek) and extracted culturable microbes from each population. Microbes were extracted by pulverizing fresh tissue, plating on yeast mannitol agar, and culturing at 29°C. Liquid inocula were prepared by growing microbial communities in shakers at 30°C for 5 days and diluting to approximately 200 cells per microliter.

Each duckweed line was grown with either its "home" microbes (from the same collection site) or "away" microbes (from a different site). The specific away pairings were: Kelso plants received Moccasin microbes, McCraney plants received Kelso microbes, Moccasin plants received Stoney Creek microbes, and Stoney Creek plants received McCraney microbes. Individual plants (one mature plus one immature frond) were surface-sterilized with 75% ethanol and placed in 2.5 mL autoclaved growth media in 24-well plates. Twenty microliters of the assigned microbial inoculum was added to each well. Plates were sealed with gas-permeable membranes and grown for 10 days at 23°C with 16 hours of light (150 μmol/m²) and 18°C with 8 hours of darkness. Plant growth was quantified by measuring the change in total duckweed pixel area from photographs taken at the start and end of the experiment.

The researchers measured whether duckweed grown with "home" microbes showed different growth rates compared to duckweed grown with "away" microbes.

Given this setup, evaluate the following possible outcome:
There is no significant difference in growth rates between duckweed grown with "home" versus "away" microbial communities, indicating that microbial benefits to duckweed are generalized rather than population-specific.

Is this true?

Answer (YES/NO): YES